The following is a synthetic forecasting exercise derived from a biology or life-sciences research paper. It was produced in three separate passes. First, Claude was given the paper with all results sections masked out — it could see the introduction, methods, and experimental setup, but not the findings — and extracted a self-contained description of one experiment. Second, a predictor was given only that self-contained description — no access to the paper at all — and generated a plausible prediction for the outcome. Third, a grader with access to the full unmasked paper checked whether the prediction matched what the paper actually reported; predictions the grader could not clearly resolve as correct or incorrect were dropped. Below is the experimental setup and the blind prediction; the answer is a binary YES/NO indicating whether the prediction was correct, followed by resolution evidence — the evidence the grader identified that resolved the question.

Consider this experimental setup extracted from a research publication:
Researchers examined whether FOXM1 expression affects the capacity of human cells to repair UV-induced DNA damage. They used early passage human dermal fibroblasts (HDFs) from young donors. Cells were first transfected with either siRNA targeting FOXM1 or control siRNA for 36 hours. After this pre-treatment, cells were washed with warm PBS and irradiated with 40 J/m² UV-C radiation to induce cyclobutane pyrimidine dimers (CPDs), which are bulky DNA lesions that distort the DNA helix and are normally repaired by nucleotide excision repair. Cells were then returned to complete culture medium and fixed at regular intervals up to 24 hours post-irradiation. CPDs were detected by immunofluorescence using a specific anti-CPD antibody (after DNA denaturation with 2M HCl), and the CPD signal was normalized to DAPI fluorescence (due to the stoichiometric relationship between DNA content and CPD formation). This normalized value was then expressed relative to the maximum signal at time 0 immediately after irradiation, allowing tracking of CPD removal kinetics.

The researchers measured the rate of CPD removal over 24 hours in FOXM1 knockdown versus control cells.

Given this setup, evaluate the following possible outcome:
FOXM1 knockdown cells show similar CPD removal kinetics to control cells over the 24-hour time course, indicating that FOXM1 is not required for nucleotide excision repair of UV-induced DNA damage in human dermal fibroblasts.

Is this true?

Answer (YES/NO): NO